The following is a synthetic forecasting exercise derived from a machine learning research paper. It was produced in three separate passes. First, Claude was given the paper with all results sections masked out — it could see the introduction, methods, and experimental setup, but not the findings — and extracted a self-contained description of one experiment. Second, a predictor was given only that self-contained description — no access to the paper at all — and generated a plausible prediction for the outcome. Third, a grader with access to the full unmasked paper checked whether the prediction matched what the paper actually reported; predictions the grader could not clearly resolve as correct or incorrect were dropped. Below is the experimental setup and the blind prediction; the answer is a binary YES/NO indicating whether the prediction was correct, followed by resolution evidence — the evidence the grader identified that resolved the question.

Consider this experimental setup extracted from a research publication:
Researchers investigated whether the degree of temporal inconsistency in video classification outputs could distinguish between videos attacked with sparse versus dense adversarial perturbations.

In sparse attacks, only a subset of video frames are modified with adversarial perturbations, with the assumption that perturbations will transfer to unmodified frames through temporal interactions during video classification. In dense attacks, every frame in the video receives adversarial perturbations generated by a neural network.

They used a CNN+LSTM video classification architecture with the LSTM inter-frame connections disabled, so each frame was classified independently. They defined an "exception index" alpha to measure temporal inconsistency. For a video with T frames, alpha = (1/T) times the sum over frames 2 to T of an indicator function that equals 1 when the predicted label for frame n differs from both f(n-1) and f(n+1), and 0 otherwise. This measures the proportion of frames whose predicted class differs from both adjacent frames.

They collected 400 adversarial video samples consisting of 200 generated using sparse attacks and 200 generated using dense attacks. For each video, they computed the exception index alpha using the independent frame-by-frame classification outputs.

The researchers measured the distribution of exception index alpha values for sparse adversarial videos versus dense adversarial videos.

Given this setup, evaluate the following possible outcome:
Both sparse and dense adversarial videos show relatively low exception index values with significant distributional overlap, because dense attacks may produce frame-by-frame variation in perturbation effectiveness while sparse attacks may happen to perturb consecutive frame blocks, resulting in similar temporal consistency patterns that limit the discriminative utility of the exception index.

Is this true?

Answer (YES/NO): NO